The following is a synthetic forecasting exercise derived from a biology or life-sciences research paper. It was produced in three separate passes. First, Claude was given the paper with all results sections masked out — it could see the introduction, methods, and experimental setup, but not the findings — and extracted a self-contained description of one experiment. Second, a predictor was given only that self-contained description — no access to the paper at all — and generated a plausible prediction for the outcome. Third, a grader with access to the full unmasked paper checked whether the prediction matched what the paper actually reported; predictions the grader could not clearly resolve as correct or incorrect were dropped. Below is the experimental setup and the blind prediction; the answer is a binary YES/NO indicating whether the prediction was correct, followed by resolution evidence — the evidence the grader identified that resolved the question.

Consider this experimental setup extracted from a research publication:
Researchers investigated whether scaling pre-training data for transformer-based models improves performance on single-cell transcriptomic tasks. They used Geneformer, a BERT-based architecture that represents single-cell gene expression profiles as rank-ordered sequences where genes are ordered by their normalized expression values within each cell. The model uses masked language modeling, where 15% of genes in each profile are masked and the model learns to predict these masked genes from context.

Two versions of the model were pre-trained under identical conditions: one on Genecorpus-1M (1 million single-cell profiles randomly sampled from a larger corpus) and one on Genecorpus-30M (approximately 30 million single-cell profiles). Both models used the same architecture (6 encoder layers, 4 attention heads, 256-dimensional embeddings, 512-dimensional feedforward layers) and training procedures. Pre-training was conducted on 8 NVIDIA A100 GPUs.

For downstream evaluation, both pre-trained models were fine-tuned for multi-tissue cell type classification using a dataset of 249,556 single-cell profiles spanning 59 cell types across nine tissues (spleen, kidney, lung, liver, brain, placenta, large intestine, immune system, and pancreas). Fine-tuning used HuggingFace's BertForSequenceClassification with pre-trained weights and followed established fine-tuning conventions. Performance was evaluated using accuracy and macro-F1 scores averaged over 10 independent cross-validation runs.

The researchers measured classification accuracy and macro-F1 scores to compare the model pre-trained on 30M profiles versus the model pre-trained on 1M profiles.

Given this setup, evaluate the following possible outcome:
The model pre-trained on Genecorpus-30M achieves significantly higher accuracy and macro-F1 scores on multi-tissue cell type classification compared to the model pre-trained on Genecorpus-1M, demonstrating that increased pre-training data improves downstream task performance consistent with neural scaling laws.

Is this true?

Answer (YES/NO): YES